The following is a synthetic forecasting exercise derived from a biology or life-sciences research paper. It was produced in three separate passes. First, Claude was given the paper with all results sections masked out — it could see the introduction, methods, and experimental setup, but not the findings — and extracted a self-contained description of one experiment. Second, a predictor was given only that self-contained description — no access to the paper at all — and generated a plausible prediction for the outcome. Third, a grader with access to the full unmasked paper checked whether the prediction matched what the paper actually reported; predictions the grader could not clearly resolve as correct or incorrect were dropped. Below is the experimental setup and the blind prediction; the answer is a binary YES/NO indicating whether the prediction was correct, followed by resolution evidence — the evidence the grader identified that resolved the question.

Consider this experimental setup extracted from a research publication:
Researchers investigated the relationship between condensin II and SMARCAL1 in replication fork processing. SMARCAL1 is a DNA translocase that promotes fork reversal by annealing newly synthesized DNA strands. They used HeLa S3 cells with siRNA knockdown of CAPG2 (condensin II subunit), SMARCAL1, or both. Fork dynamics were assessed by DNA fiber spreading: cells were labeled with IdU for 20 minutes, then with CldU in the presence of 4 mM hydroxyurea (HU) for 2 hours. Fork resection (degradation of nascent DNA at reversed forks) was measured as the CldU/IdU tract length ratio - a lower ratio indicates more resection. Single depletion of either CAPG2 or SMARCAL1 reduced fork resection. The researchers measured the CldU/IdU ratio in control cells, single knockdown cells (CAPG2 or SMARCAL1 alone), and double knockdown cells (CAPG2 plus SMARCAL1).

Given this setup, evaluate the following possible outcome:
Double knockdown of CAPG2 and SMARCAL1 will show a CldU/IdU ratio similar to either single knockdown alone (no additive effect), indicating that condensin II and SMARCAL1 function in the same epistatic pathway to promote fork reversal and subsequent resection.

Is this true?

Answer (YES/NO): NO